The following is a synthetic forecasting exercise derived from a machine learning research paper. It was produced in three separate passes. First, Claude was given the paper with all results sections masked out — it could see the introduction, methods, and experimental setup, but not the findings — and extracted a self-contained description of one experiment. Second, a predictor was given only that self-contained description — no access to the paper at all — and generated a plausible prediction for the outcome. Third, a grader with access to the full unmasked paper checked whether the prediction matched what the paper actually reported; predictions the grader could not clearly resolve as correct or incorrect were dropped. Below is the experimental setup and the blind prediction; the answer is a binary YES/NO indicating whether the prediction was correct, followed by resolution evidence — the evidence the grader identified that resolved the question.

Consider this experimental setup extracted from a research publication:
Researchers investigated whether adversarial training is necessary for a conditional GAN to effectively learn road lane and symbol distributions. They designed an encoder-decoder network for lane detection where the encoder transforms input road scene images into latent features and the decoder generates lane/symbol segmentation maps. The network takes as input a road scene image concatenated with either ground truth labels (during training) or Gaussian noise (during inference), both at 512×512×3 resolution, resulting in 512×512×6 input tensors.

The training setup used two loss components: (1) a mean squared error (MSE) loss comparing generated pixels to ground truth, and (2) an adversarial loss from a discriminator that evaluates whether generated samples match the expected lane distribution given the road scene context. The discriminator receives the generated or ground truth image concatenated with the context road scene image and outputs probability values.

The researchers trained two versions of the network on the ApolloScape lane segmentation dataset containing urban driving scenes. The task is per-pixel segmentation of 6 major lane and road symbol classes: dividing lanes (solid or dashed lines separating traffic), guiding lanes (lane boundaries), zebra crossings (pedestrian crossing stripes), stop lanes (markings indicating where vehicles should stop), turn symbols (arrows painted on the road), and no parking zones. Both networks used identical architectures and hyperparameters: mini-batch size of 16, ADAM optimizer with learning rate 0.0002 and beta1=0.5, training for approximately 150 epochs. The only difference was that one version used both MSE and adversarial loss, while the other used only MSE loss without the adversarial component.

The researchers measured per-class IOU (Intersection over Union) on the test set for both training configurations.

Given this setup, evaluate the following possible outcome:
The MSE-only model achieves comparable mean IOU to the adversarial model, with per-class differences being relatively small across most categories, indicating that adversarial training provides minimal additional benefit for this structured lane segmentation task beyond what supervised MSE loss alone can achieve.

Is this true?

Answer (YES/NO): NO